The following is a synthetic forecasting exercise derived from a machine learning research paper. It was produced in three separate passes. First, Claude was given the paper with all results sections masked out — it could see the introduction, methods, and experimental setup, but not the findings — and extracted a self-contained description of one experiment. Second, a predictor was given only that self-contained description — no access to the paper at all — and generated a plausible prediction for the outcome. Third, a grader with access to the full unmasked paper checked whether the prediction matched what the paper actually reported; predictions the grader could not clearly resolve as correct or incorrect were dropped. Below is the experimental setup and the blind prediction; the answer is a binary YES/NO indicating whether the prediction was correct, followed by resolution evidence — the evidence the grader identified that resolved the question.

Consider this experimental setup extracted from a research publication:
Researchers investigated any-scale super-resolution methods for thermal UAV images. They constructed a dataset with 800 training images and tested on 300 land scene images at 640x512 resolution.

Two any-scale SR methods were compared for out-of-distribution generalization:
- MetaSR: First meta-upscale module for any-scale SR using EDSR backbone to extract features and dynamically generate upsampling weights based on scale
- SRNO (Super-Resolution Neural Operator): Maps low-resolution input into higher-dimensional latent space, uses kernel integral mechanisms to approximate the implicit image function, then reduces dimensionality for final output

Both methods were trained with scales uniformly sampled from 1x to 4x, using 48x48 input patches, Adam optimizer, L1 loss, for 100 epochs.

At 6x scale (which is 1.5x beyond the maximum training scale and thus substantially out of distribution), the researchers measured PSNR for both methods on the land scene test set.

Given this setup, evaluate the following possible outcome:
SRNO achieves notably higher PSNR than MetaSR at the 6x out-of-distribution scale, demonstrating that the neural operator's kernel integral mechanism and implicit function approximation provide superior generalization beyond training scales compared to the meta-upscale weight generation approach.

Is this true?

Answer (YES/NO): YES